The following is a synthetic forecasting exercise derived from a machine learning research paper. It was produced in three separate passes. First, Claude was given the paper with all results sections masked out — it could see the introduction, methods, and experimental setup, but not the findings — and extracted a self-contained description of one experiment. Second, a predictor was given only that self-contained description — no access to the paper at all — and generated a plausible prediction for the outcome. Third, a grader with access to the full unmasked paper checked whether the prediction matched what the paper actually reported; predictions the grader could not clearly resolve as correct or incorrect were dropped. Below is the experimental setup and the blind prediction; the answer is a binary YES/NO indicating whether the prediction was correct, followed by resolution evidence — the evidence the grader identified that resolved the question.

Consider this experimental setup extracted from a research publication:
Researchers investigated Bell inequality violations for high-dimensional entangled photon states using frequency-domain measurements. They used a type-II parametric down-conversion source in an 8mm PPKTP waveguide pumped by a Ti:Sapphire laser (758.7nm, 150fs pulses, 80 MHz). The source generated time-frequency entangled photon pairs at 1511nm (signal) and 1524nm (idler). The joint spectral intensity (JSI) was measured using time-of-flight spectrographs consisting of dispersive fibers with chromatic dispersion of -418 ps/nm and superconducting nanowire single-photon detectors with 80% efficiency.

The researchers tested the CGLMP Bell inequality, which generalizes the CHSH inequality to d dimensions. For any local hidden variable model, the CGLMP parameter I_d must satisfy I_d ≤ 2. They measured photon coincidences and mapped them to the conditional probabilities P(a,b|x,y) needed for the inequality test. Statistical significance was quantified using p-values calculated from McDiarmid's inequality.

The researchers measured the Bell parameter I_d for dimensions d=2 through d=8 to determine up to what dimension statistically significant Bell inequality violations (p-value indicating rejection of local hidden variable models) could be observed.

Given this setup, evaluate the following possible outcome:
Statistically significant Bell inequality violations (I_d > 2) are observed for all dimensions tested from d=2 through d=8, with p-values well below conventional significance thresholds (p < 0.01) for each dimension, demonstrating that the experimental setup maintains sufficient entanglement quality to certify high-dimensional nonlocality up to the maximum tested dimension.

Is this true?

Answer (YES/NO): YES